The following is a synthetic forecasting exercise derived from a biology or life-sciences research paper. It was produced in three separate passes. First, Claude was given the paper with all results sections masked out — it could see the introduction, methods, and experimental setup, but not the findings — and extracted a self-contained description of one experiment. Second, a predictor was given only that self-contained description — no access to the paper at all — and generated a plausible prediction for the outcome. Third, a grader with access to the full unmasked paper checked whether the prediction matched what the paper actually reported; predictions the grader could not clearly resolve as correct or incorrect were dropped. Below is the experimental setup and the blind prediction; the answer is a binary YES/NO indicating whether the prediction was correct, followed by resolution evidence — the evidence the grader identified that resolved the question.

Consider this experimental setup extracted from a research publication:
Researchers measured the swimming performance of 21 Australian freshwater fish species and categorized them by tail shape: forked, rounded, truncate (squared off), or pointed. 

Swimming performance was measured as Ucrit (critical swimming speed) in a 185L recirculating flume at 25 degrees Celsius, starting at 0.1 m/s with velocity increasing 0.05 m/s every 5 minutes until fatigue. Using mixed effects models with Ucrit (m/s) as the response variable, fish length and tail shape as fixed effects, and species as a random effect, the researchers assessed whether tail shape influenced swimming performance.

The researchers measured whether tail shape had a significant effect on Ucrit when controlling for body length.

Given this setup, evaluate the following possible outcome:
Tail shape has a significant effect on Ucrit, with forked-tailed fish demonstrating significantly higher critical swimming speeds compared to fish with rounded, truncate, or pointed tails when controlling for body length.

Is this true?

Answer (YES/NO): NO